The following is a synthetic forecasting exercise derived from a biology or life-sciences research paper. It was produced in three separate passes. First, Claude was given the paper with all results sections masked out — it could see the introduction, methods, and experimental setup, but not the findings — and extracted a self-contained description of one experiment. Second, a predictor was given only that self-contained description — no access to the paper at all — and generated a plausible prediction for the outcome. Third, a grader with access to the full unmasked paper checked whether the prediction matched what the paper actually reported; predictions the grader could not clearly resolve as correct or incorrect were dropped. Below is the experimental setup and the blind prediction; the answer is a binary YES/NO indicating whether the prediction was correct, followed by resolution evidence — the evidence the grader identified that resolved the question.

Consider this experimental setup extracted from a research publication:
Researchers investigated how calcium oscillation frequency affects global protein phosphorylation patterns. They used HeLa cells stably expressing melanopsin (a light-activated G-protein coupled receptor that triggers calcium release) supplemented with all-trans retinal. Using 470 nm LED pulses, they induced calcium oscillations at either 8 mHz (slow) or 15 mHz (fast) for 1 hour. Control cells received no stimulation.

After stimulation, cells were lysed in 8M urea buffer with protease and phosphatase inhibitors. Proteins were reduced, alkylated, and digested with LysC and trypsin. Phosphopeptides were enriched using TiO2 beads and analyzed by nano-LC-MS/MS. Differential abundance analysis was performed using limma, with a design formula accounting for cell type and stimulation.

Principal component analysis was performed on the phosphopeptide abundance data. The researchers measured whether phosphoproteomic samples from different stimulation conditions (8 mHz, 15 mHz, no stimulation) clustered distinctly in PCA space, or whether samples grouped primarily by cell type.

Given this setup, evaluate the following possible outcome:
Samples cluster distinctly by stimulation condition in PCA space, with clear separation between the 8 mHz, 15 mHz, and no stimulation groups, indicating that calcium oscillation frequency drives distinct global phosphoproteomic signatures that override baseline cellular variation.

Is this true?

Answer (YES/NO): NO